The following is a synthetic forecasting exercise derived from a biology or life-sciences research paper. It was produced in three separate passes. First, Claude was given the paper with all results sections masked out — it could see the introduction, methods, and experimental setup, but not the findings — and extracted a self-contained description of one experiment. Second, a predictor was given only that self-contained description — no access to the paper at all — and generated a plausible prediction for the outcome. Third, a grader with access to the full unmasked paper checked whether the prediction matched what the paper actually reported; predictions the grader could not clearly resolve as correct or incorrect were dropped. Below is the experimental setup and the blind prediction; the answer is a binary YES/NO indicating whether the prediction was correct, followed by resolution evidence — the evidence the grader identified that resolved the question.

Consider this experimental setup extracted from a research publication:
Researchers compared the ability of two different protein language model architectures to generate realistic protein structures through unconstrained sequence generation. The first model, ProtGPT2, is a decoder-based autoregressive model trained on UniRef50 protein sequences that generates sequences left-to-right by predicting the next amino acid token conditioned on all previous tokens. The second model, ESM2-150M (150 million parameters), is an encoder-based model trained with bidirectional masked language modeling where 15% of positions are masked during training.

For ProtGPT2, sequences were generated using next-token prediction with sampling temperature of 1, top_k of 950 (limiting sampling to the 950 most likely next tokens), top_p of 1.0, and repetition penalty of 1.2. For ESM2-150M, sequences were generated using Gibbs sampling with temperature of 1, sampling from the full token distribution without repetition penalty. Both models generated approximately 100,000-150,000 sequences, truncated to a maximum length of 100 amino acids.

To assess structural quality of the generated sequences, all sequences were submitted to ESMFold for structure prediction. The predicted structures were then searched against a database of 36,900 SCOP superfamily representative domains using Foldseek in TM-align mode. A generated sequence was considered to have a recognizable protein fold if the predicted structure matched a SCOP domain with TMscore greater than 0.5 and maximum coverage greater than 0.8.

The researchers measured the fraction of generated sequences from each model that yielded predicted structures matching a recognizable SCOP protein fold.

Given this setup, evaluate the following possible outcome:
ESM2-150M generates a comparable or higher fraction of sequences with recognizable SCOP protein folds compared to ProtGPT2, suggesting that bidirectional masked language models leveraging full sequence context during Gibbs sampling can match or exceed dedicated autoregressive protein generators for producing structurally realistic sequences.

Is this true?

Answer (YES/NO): NO